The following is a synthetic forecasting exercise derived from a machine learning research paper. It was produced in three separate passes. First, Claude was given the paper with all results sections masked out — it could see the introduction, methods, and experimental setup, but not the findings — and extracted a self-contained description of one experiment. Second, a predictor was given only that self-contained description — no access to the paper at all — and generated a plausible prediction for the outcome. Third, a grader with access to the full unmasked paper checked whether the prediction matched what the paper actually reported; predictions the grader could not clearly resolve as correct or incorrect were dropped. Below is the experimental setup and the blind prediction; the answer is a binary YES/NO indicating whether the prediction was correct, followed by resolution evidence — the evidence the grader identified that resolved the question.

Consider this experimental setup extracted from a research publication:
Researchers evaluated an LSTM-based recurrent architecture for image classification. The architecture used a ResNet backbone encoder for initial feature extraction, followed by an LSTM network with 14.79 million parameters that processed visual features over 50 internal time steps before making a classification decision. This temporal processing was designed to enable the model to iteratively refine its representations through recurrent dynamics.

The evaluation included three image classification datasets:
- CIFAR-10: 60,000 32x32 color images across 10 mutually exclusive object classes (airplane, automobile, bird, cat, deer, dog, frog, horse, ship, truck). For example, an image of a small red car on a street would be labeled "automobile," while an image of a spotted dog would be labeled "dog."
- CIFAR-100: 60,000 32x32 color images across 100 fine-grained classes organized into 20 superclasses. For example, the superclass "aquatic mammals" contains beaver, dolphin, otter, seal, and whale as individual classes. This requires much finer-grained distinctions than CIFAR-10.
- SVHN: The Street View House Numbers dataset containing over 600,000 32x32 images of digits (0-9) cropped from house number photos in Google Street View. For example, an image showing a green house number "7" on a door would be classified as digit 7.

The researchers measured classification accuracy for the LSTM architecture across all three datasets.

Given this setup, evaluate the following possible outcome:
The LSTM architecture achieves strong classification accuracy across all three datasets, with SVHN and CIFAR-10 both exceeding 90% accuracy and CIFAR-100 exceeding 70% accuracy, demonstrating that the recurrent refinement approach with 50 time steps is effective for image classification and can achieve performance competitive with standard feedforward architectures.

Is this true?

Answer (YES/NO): NO